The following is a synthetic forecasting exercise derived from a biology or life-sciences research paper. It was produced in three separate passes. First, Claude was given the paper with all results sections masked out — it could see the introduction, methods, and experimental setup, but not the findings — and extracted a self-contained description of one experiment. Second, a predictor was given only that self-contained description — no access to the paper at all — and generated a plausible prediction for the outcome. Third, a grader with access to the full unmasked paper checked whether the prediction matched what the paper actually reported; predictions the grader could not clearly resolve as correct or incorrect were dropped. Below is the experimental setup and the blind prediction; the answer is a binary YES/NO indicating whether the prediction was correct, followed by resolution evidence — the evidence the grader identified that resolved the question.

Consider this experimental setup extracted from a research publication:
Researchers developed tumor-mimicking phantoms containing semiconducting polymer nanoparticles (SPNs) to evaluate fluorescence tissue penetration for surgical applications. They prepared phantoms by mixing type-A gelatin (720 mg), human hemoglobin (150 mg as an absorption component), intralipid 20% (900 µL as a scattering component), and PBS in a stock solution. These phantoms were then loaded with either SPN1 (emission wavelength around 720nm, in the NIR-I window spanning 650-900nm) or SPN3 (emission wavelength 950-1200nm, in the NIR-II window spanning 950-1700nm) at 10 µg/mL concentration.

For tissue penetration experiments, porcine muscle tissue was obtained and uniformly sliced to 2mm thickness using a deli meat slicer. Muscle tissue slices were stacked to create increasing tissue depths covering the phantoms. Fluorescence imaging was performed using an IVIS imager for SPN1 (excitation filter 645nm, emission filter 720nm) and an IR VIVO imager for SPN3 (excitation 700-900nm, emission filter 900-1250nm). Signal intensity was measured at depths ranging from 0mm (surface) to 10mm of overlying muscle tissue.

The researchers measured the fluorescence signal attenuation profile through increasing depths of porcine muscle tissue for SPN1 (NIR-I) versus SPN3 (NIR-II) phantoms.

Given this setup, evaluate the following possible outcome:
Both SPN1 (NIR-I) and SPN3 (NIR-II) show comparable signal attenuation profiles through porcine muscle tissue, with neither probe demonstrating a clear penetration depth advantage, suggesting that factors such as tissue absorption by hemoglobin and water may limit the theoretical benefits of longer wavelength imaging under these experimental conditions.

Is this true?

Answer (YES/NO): NO